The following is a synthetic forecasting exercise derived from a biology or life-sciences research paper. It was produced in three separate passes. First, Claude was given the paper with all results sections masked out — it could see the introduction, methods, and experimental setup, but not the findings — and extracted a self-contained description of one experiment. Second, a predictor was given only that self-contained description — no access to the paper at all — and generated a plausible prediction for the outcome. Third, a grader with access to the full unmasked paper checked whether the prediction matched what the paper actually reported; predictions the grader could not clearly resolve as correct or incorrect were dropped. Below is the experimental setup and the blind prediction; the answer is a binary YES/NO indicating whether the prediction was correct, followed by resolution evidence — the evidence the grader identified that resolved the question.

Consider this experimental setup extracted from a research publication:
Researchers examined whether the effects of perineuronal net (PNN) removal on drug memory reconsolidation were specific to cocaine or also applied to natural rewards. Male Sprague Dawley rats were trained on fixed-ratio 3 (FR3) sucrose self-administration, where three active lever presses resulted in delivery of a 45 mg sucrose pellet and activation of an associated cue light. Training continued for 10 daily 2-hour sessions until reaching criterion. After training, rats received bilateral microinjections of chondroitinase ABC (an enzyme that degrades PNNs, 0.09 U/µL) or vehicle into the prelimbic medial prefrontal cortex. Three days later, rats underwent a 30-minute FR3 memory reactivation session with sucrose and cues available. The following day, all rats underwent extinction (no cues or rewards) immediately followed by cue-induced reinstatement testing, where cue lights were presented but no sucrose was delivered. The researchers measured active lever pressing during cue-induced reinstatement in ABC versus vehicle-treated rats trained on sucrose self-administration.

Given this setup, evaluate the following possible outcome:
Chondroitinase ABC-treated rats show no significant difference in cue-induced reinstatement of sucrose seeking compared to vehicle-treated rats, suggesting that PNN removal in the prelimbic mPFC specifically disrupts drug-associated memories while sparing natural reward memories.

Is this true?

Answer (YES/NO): YES